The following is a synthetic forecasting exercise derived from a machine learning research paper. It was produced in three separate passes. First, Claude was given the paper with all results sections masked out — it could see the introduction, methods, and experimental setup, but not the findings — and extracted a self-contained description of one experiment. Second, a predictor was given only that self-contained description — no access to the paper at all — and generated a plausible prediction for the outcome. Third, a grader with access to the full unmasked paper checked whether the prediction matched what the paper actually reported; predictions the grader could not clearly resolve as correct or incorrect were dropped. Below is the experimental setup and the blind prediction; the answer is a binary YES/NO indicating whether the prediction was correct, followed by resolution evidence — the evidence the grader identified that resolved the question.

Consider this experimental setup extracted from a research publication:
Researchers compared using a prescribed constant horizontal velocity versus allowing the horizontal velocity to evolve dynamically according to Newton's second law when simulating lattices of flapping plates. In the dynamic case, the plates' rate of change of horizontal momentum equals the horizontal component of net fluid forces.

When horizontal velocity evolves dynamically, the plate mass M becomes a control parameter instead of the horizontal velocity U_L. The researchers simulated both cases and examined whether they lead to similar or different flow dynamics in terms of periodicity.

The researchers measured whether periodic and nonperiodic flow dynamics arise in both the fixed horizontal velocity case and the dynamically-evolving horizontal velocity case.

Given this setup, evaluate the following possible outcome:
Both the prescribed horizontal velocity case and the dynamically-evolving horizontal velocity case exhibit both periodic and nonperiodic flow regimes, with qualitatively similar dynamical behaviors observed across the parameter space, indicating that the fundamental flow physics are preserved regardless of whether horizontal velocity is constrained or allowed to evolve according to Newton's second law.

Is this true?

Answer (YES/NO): NO